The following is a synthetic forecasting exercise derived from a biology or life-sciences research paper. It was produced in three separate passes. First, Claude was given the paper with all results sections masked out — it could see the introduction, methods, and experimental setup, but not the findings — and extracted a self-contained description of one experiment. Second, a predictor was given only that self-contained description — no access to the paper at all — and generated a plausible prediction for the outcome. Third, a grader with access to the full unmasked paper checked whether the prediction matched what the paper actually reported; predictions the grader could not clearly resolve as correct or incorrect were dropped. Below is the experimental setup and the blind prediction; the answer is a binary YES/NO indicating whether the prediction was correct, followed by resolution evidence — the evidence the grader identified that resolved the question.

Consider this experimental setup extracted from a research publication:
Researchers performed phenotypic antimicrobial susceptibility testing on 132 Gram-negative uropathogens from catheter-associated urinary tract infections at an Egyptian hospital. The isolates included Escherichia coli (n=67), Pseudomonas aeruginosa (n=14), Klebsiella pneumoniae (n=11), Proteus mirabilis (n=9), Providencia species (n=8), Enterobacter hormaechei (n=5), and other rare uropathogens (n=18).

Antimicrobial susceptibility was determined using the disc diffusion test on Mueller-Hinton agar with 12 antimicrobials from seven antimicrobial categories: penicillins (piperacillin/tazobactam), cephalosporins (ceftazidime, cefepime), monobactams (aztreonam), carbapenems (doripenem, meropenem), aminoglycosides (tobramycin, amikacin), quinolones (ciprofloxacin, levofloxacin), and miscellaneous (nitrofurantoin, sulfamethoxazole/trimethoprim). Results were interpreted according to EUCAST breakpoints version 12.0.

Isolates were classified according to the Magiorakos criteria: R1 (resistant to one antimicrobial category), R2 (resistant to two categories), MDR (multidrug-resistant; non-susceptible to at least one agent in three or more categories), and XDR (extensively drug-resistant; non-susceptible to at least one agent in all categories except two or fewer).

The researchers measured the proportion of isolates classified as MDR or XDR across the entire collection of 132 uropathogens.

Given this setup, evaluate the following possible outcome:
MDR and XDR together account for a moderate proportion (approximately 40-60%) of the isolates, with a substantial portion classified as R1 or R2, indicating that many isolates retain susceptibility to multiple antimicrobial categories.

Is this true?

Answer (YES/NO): NO